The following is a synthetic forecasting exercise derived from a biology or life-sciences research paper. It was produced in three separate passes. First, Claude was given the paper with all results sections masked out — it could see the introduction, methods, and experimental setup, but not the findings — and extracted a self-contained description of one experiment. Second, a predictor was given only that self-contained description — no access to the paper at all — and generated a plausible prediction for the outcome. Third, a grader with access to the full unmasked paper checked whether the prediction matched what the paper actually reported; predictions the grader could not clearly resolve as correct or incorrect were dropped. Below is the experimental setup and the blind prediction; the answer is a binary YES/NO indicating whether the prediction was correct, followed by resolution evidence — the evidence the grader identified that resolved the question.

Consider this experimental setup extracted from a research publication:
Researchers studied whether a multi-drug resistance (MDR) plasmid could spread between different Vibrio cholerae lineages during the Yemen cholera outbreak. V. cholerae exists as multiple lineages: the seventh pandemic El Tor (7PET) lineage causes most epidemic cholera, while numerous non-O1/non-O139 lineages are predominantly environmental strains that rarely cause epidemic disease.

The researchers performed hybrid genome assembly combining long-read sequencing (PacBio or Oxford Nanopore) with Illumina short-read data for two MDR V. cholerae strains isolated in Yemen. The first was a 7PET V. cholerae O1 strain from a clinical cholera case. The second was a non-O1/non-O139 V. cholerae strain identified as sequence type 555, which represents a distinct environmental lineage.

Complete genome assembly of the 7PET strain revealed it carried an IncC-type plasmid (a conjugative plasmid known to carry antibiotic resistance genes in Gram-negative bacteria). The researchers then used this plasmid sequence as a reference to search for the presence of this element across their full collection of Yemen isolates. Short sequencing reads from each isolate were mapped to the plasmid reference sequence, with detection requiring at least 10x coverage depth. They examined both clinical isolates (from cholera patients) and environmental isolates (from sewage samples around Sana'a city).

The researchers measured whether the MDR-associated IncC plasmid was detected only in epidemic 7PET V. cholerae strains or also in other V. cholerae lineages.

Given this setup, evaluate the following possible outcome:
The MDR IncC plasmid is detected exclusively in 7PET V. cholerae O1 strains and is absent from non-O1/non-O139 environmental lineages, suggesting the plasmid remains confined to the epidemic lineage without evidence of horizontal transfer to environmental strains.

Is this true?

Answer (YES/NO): NO